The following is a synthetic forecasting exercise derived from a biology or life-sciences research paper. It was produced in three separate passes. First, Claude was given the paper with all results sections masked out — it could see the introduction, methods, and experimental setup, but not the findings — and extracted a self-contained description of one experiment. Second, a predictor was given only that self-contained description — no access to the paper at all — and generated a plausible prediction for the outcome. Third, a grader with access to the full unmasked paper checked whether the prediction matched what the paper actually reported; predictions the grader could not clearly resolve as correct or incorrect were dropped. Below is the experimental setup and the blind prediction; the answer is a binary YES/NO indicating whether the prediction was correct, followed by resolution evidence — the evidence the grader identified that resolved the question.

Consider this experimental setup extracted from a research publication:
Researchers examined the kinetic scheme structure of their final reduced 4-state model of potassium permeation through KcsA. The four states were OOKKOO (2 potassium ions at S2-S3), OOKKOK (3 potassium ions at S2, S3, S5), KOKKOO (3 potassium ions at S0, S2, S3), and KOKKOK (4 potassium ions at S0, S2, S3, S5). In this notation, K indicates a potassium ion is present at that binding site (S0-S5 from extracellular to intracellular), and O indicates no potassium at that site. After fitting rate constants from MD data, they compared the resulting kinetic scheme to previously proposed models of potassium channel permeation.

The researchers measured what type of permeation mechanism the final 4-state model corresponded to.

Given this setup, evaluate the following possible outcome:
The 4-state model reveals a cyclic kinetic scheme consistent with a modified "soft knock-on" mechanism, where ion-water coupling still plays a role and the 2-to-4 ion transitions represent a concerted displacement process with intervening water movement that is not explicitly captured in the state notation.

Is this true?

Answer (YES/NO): NO